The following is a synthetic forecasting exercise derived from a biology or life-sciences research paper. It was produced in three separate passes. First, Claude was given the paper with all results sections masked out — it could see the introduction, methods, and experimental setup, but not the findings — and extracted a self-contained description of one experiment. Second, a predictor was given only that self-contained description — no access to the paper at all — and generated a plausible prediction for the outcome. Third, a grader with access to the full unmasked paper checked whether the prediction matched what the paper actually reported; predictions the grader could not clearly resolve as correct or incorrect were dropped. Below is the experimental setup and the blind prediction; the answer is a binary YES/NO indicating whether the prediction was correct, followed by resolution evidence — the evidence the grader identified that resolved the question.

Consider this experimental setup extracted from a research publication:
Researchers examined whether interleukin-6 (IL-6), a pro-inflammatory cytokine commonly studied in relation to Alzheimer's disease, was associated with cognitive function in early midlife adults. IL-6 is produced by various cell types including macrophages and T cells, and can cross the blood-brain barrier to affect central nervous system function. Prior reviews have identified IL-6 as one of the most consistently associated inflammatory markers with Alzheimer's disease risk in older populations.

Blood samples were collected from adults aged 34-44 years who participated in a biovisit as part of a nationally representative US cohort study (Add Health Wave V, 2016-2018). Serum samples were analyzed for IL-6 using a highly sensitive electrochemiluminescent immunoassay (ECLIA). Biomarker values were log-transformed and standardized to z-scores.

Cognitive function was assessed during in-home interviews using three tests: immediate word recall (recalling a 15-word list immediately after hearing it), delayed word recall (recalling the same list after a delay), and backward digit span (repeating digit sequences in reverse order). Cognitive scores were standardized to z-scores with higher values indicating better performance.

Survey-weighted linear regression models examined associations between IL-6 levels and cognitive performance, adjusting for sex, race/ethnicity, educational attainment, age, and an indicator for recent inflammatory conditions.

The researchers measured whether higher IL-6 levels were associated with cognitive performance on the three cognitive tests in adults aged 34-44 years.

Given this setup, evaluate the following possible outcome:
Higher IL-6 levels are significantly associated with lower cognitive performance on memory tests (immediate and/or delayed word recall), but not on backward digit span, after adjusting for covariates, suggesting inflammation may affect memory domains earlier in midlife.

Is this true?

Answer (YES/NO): NO